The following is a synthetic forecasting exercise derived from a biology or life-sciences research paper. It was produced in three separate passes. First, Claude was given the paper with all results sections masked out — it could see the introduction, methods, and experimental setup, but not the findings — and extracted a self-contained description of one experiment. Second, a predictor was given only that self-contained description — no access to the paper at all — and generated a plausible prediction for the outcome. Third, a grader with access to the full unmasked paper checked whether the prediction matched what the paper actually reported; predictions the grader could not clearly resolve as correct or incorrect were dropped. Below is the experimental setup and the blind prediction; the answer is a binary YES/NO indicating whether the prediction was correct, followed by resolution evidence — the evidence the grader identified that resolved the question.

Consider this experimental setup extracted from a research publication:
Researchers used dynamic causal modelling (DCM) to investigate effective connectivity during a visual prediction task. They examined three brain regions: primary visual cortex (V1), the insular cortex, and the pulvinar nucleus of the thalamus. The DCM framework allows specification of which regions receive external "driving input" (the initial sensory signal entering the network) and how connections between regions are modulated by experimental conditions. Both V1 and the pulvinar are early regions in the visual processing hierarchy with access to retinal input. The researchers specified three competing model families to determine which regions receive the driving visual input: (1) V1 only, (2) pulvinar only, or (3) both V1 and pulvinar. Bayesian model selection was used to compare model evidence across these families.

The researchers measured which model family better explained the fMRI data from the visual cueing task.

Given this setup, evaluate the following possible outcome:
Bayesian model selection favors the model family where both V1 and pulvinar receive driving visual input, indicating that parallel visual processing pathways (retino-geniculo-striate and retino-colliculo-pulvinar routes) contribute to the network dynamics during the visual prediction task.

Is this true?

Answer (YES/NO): NO